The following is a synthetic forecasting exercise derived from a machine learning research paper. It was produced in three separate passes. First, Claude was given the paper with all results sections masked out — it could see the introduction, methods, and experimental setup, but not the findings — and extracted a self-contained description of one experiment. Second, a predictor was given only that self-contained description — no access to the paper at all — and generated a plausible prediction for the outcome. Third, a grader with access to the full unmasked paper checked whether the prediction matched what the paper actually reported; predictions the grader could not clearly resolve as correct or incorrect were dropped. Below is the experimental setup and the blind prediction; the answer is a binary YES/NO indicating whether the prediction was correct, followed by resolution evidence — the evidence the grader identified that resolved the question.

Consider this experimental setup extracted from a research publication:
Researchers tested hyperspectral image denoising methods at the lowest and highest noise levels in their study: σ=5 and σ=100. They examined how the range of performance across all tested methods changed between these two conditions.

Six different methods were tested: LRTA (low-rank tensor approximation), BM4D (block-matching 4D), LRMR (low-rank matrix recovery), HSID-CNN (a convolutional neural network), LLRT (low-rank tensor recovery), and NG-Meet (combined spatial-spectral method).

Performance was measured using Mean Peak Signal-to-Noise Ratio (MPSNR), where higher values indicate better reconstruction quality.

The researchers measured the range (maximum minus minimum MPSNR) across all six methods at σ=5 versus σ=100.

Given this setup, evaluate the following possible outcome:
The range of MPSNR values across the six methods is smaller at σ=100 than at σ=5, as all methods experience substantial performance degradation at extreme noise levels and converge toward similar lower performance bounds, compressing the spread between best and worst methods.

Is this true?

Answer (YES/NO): NO